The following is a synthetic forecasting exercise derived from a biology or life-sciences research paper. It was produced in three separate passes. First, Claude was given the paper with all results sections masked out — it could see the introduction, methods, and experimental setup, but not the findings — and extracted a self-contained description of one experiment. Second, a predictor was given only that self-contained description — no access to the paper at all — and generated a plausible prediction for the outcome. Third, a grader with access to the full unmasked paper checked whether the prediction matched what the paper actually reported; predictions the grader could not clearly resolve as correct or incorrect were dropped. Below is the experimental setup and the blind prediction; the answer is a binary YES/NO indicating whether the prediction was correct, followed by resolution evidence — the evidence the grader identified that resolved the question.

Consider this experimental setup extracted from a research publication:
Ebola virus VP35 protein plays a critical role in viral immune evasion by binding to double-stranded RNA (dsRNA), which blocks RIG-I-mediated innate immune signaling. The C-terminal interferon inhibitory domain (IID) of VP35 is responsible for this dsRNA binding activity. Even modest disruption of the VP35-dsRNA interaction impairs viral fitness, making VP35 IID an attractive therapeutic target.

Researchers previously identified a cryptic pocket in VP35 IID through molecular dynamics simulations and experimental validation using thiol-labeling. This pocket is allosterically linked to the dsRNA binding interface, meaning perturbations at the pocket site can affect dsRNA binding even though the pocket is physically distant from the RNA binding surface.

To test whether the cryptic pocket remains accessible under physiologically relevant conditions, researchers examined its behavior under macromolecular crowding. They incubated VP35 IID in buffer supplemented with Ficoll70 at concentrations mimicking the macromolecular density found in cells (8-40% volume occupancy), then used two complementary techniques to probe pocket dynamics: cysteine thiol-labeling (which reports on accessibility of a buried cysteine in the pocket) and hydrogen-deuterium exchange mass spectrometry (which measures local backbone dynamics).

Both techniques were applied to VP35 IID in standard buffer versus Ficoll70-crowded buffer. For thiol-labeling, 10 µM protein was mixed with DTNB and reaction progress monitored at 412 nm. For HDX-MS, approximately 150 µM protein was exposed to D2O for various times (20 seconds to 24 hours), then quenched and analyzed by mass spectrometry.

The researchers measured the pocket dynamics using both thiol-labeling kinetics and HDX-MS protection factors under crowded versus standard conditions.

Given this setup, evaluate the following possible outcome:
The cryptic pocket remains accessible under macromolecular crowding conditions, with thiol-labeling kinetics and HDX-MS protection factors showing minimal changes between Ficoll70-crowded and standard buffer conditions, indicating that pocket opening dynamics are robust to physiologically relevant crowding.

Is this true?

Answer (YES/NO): YES